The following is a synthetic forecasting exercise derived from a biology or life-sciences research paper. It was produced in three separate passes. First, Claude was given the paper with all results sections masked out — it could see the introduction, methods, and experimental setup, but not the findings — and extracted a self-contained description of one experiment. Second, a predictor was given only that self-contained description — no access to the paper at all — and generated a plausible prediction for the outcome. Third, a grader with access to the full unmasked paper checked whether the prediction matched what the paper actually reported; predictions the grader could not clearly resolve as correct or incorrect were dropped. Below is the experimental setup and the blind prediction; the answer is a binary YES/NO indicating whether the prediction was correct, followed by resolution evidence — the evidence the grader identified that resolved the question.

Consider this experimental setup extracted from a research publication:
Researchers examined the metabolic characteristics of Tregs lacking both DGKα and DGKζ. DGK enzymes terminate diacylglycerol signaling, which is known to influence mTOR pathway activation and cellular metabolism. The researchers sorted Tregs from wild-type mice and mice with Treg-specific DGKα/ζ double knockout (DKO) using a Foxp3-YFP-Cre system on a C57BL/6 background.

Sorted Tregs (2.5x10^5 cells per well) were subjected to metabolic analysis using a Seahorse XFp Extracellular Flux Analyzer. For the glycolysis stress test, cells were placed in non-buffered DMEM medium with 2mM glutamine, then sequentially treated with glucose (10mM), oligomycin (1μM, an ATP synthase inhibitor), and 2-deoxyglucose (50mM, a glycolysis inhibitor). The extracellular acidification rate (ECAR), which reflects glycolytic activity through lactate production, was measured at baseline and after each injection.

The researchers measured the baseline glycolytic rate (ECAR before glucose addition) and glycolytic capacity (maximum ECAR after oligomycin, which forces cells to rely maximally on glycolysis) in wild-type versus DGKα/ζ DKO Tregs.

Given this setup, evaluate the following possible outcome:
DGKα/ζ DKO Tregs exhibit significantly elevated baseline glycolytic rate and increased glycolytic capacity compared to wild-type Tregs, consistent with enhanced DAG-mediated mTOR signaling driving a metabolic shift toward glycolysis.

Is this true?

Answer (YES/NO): YES